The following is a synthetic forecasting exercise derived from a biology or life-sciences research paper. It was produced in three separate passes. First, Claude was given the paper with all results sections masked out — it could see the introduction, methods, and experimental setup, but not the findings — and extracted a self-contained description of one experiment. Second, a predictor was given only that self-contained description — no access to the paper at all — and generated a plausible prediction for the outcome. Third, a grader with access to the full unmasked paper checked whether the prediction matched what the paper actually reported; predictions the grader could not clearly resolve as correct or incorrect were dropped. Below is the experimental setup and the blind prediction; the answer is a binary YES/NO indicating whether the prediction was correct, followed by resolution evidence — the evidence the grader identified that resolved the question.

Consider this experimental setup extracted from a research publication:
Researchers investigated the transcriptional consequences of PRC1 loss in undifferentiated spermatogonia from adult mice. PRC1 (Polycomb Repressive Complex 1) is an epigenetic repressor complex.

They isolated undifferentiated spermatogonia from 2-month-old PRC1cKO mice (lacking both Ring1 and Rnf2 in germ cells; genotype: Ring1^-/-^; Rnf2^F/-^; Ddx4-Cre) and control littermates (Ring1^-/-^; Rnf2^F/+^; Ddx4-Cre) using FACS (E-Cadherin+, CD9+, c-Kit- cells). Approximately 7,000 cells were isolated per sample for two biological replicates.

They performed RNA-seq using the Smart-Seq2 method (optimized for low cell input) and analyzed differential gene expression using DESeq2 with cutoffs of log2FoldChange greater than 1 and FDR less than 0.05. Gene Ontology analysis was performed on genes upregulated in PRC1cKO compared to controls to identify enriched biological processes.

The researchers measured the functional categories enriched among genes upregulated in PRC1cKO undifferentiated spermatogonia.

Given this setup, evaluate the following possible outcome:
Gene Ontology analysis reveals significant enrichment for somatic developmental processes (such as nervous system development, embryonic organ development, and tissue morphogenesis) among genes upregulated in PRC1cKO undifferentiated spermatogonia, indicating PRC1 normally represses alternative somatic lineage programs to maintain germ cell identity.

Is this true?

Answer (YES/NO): NO